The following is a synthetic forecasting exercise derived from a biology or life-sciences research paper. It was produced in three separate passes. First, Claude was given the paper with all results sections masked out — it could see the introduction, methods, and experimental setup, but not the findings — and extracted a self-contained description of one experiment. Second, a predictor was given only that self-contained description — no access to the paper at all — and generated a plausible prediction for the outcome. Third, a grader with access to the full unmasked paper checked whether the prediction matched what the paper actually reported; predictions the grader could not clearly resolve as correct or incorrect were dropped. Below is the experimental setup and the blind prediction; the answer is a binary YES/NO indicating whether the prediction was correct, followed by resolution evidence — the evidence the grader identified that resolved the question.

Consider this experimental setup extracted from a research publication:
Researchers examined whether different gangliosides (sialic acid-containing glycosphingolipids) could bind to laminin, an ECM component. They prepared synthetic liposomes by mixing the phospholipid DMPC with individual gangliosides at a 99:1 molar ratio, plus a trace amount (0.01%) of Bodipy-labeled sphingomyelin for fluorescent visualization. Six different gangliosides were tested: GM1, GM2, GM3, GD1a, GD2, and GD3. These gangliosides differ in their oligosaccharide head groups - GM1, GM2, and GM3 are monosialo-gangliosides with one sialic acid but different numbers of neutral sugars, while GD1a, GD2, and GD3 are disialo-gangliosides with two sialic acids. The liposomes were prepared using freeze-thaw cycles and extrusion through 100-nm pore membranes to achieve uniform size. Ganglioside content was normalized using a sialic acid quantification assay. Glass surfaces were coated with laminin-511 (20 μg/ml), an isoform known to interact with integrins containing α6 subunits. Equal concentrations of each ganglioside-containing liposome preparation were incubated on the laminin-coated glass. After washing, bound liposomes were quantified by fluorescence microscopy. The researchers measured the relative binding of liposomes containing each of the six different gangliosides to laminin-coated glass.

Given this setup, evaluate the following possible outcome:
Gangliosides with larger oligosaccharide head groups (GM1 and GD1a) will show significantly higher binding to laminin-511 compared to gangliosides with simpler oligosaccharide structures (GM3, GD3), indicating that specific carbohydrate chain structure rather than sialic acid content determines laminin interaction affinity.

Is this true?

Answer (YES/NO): NO